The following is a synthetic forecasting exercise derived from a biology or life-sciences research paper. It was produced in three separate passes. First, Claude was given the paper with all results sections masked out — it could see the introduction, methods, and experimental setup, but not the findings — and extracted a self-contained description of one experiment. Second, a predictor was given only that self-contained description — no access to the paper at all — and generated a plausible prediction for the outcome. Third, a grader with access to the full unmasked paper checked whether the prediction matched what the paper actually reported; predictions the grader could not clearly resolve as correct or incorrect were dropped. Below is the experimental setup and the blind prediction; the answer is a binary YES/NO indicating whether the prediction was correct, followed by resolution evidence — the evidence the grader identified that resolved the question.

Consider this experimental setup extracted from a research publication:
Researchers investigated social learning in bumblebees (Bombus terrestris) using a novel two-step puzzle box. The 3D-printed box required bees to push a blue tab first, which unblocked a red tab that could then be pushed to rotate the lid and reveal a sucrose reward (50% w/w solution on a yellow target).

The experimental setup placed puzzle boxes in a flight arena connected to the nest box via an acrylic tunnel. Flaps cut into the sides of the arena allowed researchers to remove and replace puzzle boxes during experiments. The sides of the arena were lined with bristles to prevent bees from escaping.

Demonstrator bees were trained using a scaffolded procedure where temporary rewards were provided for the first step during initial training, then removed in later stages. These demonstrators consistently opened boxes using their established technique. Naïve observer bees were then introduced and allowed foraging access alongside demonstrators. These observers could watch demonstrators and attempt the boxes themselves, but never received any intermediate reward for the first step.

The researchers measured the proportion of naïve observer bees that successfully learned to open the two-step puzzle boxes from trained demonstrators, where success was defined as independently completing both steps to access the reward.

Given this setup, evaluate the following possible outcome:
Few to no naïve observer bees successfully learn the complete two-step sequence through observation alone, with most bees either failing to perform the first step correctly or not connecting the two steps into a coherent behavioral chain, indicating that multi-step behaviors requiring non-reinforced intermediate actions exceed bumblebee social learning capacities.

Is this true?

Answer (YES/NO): NO